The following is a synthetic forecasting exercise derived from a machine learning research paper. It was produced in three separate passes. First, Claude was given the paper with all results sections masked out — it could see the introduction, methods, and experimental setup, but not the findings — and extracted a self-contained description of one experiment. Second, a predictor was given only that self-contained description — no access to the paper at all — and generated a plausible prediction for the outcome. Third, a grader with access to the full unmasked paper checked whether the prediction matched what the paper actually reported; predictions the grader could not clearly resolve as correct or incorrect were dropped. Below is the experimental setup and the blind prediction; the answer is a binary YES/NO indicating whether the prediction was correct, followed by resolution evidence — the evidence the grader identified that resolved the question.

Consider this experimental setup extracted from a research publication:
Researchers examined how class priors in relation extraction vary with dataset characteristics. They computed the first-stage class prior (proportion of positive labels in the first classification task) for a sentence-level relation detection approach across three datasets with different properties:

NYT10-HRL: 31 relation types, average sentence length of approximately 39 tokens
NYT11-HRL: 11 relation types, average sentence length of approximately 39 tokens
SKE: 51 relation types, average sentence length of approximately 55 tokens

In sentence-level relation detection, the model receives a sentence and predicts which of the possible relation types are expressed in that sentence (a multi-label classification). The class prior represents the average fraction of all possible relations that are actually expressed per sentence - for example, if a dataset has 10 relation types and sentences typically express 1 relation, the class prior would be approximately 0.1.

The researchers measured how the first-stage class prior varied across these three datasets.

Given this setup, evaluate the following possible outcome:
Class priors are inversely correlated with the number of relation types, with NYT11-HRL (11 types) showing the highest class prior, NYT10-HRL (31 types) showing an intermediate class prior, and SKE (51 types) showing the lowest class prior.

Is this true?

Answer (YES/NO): YES